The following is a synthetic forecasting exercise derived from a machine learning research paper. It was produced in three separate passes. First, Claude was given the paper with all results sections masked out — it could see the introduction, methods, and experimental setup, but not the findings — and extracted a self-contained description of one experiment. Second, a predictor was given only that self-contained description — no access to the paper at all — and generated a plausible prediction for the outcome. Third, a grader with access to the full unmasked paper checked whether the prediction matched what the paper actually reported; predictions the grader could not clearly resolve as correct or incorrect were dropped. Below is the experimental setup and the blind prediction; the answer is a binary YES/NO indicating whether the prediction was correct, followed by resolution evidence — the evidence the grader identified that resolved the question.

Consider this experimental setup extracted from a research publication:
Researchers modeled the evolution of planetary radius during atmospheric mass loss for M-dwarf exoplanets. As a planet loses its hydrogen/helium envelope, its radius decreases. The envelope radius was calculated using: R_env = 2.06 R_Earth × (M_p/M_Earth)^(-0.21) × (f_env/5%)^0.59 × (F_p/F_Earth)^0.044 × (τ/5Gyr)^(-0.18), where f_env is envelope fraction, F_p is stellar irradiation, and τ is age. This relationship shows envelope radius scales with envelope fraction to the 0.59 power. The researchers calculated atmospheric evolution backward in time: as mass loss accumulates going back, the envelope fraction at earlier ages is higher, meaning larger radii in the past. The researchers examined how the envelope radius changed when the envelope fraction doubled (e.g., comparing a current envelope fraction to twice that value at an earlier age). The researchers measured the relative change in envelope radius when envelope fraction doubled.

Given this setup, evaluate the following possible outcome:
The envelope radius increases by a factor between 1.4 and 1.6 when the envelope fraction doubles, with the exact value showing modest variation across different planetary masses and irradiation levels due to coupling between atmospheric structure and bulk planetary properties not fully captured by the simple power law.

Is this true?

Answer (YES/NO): NO